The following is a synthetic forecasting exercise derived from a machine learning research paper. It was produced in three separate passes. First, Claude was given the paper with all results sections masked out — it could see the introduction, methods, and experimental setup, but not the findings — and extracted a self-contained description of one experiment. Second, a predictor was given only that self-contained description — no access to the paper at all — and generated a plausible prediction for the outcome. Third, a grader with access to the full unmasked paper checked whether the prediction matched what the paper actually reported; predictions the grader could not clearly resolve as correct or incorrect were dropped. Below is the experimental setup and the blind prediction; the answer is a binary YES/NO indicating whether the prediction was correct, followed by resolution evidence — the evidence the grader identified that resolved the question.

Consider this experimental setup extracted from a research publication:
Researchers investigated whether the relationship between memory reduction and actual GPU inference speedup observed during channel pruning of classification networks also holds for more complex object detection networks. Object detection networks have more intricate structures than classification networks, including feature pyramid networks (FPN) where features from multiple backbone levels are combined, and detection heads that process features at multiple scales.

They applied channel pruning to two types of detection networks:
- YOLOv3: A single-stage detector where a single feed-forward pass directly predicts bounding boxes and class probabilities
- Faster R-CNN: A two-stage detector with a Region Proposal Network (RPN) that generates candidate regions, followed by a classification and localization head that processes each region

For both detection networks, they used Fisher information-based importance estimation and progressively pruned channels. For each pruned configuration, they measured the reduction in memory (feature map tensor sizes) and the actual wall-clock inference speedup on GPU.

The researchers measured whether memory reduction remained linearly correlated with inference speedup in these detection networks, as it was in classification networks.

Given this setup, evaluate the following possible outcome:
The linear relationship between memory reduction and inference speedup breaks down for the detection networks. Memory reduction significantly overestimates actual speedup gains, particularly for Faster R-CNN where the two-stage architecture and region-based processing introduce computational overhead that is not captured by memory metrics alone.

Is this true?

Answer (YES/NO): NO